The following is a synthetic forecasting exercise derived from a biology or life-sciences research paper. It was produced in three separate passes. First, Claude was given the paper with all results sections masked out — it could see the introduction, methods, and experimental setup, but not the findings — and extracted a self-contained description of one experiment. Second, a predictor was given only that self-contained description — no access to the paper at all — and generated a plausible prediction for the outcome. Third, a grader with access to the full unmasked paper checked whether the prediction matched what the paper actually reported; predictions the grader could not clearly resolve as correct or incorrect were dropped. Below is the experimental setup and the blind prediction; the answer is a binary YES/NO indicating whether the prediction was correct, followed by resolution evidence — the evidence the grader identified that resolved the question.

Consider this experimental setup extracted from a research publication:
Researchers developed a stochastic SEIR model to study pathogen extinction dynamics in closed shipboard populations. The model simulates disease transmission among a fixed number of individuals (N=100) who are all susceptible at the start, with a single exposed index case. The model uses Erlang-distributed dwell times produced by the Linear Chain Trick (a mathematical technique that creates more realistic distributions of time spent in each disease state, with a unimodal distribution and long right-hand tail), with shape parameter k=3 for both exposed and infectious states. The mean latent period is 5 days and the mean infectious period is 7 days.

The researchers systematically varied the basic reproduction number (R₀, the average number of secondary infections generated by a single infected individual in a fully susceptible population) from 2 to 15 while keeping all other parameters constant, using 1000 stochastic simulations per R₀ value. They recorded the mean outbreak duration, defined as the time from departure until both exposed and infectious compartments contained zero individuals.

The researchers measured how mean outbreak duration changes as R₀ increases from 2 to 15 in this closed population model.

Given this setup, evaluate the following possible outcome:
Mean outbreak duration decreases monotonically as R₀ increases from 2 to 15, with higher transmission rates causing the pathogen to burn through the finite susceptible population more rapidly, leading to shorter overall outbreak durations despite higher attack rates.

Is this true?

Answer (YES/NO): YES